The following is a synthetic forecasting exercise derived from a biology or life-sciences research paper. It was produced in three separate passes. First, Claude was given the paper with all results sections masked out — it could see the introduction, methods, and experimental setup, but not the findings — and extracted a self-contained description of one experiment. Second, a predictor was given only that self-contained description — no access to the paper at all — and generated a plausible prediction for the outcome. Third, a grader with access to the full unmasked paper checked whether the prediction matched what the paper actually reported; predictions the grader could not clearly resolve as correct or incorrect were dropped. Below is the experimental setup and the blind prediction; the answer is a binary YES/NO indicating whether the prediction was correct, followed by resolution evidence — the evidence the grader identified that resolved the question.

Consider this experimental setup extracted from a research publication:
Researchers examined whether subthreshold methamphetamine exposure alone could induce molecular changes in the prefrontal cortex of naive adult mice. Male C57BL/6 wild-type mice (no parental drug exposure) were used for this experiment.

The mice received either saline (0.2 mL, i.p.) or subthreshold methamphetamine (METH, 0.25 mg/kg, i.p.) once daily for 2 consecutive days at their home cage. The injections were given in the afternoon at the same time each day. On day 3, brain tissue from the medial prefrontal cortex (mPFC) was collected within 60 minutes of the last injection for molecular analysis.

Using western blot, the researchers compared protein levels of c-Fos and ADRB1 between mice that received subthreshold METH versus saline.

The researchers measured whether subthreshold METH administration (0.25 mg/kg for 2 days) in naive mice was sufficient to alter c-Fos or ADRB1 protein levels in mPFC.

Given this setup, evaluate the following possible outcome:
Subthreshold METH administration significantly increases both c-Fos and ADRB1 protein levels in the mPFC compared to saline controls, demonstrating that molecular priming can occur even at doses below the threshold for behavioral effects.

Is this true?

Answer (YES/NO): NO